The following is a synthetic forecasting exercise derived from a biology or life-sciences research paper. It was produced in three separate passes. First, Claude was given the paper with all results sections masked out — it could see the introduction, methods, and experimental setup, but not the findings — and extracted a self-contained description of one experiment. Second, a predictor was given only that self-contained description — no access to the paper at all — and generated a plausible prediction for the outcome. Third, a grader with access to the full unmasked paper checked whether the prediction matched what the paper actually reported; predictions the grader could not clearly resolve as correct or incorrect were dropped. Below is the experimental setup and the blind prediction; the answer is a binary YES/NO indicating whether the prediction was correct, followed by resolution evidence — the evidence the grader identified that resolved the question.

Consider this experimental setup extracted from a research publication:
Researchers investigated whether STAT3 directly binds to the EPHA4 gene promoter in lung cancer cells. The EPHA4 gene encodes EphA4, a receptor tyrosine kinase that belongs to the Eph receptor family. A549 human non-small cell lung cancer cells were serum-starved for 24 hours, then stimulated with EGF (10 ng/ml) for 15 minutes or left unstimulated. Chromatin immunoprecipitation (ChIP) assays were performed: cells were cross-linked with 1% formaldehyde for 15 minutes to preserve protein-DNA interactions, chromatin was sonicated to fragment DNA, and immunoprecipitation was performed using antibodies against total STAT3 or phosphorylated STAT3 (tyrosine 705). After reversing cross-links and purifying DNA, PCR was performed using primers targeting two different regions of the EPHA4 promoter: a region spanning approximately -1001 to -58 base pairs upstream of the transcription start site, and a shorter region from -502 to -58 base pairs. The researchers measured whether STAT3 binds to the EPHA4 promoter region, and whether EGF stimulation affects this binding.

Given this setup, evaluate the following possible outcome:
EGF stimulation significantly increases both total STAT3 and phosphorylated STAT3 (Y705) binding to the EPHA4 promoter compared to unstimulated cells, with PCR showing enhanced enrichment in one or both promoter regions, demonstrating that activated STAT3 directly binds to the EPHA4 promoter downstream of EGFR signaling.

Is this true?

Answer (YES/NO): YES